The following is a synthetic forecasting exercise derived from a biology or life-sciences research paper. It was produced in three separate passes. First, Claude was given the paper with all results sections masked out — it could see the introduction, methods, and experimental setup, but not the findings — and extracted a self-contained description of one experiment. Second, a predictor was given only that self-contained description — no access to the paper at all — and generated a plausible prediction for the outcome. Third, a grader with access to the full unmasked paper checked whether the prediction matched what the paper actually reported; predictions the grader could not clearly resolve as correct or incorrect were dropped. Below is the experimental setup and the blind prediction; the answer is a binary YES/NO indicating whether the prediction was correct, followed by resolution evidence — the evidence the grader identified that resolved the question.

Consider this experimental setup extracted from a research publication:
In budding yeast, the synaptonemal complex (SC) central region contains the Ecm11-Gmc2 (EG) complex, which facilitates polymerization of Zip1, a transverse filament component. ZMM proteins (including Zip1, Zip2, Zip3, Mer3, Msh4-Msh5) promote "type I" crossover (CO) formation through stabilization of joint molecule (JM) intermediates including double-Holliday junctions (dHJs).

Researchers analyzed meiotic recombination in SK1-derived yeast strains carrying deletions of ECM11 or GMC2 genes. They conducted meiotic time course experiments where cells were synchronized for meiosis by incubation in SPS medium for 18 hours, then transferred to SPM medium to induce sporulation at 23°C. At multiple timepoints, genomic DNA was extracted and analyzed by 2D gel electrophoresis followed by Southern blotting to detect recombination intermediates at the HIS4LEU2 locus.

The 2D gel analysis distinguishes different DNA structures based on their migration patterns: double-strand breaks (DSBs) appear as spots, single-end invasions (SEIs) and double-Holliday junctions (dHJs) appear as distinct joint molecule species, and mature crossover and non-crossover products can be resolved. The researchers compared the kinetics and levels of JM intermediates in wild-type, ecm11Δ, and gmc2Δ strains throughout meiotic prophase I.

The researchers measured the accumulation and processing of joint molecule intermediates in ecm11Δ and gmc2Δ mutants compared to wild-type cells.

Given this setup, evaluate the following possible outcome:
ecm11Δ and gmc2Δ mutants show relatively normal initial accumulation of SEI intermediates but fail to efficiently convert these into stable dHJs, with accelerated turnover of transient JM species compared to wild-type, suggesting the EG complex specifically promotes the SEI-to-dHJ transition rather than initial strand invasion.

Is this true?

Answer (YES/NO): NO